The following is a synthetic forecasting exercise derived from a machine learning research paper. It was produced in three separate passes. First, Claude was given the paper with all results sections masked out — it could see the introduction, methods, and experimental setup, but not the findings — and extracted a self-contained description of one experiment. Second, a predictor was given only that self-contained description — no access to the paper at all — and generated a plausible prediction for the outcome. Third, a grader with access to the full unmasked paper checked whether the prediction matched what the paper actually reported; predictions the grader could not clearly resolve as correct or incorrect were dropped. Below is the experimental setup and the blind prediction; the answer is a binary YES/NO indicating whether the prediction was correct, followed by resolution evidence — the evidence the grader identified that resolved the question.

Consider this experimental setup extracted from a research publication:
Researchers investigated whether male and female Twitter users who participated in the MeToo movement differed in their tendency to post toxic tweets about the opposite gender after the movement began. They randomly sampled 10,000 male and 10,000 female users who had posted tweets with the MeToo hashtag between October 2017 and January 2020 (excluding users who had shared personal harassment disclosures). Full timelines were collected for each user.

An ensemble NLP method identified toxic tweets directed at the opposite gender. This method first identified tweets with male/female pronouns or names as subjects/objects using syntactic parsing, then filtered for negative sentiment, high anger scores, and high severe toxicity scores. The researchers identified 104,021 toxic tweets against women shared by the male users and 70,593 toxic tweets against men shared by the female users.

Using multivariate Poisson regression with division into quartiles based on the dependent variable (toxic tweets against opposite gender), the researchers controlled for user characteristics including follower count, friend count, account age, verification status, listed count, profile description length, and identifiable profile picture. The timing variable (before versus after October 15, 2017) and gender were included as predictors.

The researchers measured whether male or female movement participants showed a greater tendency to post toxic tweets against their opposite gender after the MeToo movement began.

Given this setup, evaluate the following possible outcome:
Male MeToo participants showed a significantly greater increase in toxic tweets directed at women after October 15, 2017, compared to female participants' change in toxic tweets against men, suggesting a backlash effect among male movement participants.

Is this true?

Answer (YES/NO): YES